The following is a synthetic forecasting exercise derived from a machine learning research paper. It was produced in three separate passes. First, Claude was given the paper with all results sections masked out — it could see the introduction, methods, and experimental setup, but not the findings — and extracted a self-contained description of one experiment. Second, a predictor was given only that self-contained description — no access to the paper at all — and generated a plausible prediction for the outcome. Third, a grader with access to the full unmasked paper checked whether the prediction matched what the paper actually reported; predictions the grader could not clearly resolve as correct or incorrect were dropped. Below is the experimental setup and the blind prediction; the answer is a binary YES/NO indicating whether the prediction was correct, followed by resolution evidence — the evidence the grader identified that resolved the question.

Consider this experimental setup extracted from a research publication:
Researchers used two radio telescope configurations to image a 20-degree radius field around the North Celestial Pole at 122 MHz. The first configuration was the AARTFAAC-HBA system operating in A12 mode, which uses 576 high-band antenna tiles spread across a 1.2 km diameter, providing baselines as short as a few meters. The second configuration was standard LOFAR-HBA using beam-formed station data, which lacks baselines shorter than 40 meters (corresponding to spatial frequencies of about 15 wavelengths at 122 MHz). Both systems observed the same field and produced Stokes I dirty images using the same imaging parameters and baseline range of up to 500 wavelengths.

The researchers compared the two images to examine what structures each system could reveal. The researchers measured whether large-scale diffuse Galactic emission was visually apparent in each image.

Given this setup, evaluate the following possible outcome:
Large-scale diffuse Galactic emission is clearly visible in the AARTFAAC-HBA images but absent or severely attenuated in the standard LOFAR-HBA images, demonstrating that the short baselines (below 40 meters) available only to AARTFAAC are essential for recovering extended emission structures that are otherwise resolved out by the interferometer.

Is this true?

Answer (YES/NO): YES